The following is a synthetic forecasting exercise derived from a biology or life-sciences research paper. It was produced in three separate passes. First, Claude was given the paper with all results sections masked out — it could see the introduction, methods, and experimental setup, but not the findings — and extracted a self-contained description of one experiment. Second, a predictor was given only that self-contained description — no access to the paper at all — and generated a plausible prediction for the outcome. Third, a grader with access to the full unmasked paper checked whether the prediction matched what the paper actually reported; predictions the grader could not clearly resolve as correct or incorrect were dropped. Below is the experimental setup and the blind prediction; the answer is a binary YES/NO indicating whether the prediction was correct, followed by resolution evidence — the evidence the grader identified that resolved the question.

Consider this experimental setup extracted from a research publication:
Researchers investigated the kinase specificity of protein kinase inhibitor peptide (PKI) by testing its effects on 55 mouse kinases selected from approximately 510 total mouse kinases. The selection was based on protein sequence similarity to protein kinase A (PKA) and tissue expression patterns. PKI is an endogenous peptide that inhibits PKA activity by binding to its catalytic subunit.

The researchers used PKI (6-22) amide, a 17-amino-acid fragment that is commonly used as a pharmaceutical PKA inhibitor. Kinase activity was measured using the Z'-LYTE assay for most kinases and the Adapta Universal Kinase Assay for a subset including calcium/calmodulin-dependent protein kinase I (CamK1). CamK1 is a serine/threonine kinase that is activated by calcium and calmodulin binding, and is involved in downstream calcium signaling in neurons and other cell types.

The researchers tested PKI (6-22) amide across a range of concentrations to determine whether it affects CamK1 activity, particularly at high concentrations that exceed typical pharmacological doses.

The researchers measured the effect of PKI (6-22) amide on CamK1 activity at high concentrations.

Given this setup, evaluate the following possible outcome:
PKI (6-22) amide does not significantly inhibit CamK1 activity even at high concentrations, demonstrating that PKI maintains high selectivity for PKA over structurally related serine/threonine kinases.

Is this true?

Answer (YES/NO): NO